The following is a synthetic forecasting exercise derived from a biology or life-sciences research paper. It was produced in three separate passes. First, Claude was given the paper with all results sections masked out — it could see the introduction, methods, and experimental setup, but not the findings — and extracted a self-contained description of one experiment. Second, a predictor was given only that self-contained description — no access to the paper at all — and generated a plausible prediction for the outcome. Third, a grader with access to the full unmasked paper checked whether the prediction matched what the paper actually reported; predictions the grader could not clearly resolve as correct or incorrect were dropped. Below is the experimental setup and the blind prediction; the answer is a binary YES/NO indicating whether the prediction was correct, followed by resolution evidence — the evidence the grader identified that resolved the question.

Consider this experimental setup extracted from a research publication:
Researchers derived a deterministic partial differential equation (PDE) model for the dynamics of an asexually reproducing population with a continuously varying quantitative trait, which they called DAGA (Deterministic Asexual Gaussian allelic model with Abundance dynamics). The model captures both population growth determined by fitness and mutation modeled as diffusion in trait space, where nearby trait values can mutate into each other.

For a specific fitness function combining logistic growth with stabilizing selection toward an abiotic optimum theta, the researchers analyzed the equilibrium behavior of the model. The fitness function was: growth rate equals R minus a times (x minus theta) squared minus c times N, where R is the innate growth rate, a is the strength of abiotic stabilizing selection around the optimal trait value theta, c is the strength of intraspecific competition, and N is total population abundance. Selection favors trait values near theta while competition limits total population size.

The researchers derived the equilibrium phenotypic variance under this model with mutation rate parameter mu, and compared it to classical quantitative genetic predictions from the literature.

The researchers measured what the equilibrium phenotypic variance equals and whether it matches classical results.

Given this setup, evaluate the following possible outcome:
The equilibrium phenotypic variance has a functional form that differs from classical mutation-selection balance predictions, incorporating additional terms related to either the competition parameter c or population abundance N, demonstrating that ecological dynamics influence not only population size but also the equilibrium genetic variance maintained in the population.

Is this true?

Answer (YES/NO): NO